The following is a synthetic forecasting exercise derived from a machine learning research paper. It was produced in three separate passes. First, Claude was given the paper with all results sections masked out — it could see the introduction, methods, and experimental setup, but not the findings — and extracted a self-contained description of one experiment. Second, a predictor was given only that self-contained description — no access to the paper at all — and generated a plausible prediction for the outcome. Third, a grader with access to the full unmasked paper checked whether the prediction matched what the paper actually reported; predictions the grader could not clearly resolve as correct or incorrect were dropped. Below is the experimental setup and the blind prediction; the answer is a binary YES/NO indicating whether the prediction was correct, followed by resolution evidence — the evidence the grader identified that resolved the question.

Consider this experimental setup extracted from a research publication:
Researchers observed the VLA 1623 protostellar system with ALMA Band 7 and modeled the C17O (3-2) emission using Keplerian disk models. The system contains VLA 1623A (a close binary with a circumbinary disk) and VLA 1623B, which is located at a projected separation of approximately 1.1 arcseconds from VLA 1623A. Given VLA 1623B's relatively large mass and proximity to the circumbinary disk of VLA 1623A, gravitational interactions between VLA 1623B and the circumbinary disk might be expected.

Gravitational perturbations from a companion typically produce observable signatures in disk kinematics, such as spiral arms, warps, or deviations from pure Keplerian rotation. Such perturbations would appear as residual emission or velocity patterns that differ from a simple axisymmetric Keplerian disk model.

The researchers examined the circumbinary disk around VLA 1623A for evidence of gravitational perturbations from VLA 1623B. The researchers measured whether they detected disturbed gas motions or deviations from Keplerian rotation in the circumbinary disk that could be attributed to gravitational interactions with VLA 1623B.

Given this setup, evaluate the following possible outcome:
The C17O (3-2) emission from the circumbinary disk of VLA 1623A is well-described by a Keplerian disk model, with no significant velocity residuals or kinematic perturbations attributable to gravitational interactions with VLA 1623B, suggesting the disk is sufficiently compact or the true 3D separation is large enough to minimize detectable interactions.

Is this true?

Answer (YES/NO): YES